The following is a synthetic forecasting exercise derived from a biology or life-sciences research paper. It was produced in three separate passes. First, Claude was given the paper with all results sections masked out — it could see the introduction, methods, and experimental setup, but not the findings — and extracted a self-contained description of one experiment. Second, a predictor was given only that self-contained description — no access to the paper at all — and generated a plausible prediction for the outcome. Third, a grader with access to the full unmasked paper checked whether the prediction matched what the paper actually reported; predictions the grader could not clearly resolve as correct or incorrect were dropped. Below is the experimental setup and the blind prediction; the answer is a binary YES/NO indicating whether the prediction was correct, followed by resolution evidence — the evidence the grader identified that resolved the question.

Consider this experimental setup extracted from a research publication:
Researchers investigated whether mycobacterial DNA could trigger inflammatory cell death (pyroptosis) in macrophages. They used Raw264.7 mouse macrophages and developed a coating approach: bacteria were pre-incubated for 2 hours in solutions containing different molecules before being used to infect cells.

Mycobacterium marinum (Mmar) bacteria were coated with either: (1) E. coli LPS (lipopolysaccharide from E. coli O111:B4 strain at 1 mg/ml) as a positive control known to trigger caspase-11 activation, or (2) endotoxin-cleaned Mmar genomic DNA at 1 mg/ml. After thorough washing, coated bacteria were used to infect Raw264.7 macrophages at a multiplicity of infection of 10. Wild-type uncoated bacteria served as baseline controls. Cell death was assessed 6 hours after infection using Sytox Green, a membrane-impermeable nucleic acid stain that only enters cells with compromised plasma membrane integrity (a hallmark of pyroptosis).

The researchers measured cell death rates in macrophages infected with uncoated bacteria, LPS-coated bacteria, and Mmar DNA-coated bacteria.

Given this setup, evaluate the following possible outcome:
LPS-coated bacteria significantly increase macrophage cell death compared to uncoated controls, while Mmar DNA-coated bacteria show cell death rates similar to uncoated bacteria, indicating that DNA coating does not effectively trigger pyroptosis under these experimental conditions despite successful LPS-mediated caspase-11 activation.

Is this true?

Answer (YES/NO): NO